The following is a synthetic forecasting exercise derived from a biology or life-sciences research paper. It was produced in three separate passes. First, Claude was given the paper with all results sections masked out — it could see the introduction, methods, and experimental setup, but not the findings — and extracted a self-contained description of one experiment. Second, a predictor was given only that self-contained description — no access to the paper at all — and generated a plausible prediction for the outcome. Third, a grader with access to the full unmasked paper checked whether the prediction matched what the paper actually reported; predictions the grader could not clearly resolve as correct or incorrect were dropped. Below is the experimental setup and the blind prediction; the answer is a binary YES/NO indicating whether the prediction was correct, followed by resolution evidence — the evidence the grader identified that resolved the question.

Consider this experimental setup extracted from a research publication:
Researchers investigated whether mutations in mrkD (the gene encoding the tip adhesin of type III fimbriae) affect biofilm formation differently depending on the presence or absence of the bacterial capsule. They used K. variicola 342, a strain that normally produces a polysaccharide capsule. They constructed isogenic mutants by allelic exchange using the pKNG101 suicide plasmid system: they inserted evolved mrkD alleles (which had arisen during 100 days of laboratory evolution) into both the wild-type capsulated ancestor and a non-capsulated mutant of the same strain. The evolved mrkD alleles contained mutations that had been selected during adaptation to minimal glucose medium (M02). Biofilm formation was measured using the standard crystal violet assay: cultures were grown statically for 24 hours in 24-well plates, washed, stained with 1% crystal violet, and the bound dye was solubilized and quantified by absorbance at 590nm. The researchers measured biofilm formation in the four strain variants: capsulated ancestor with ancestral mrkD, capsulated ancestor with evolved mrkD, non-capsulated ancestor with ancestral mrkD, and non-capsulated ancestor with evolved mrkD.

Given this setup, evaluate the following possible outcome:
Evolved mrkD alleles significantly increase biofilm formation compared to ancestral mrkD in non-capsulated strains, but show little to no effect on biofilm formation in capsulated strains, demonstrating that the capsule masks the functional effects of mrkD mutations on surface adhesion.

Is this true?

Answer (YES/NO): NO